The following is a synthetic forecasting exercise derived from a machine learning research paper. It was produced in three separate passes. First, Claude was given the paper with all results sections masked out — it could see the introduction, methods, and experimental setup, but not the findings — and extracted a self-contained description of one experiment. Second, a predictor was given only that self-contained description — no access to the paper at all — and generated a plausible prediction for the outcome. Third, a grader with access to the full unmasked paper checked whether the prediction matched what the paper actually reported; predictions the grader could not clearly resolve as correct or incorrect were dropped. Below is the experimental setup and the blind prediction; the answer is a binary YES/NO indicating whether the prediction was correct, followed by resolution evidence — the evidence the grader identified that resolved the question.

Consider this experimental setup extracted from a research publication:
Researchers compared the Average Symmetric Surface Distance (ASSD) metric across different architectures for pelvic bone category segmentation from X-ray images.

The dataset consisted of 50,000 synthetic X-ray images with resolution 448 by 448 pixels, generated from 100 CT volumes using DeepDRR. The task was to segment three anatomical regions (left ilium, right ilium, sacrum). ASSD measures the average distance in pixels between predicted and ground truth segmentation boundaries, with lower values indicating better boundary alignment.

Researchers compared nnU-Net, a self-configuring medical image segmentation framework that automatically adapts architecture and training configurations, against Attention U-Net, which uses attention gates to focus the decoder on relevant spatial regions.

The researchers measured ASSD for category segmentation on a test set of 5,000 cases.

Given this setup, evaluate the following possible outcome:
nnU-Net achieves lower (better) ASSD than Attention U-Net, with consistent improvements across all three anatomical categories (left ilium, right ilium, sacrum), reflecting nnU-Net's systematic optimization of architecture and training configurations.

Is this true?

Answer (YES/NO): NO